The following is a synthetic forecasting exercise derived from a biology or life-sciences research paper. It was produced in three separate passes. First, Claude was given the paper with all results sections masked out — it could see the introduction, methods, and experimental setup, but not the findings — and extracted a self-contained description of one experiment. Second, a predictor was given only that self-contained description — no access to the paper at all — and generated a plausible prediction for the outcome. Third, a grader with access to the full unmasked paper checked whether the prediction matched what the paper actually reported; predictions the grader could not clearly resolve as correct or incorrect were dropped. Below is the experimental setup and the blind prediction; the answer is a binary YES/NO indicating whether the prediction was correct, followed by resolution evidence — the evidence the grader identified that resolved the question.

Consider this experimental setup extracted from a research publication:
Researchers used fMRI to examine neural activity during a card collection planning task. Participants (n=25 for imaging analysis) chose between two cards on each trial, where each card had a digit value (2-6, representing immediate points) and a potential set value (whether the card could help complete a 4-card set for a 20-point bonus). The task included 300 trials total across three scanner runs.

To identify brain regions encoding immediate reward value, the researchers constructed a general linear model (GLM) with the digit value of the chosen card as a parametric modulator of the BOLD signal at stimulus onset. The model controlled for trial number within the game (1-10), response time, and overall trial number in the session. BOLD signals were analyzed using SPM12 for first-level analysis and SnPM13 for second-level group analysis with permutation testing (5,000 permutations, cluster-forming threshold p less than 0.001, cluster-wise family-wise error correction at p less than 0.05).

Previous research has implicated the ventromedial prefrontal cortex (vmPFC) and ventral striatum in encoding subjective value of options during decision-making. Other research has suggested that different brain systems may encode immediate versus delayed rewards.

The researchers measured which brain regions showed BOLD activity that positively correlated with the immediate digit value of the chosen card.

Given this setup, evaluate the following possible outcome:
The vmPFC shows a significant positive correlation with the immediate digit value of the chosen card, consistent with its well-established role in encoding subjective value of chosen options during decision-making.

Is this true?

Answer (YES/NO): NO